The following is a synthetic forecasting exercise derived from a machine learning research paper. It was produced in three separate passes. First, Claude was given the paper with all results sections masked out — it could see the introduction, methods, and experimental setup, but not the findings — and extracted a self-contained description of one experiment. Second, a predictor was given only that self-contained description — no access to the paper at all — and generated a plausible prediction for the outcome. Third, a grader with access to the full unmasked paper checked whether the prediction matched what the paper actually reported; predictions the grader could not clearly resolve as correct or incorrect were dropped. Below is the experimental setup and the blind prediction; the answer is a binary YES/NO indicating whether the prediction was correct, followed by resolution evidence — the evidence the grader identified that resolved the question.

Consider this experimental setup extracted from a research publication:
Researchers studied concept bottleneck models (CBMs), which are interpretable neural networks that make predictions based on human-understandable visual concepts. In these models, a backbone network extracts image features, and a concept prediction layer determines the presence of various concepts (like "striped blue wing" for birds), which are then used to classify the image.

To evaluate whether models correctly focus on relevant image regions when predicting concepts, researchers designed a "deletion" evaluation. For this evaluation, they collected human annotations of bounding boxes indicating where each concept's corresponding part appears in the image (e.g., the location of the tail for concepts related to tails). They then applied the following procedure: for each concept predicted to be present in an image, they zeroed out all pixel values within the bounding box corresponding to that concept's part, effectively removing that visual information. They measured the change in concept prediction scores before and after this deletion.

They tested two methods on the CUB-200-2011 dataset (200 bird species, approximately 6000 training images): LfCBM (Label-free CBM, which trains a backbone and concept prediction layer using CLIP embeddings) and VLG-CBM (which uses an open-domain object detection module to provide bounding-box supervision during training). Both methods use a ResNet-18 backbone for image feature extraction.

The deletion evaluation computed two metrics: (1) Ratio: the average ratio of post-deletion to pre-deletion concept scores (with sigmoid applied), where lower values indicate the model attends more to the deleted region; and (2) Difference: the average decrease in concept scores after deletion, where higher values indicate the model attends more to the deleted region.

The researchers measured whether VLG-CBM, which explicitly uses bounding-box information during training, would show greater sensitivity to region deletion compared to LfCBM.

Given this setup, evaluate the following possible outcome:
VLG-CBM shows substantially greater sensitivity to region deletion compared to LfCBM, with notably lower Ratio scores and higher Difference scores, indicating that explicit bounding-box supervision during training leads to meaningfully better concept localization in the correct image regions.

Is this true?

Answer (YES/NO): NO